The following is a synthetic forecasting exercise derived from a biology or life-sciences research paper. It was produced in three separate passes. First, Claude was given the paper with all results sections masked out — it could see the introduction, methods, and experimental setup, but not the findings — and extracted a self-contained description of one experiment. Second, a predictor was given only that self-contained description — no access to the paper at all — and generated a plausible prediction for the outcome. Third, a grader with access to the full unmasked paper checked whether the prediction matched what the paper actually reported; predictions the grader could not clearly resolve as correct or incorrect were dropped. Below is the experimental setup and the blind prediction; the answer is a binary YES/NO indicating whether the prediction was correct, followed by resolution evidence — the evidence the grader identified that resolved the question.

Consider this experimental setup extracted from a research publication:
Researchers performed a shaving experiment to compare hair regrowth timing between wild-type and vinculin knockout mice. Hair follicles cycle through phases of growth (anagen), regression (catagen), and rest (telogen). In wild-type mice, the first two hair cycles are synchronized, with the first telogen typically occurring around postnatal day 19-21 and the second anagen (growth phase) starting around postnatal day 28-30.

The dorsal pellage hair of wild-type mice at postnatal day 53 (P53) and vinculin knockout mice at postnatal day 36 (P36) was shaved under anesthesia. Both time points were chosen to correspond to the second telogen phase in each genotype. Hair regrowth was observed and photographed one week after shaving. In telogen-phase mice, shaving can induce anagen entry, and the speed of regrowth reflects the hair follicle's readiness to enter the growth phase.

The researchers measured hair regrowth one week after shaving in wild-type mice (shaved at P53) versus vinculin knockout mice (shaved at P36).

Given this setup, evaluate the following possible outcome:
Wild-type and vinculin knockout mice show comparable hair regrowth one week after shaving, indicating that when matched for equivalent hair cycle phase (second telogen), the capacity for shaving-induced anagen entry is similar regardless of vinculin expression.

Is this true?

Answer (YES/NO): NO